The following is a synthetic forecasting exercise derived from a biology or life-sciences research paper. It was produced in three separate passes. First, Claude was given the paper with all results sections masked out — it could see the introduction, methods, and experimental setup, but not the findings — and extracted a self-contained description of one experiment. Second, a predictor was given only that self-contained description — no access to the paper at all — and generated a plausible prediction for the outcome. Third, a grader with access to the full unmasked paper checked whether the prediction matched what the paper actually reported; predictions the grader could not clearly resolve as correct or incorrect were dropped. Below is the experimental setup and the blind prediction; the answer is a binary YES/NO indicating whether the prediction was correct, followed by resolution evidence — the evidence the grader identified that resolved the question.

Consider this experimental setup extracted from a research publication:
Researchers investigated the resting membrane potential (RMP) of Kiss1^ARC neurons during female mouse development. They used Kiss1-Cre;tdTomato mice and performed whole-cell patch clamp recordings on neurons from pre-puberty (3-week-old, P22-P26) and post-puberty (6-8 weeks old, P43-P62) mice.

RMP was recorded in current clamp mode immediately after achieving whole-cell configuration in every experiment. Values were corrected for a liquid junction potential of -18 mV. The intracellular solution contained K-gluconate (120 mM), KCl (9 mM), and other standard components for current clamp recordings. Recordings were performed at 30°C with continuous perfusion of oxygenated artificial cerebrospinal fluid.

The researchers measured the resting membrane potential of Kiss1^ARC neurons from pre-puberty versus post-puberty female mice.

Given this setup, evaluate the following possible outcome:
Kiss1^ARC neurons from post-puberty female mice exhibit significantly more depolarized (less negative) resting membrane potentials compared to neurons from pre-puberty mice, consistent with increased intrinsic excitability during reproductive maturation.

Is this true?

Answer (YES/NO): NO